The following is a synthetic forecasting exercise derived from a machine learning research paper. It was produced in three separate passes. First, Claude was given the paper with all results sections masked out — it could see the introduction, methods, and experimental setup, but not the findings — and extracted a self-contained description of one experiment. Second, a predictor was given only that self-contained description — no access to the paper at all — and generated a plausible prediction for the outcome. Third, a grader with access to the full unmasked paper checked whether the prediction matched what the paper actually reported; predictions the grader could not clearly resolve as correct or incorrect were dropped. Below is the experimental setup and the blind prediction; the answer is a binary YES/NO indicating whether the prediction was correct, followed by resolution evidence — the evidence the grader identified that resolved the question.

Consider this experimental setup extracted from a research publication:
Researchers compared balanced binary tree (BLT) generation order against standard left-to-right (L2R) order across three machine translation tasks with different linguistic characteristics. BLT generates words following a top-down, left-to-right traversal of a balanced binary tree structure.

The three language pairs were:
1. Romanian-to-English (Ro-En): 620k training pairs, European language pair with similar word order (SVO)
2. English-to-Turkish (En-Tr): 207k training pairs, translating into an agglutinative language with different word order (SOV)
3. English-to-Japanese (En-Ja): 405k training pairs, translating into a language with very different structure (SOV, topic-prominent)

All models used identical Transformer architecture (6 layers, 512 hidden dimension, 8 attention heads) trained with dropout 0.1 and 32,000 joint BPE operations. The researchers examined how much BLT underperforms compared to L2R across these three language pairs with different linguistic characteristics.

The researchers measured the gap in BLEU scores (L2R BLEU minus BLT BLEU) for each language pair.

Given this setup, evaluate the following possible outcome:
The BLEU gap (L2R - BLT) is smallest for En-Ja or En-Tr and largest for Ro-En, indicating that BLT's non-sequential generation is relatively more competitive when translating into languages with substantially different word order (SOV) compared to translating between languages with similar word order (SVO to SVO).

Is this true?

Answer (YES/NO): NO